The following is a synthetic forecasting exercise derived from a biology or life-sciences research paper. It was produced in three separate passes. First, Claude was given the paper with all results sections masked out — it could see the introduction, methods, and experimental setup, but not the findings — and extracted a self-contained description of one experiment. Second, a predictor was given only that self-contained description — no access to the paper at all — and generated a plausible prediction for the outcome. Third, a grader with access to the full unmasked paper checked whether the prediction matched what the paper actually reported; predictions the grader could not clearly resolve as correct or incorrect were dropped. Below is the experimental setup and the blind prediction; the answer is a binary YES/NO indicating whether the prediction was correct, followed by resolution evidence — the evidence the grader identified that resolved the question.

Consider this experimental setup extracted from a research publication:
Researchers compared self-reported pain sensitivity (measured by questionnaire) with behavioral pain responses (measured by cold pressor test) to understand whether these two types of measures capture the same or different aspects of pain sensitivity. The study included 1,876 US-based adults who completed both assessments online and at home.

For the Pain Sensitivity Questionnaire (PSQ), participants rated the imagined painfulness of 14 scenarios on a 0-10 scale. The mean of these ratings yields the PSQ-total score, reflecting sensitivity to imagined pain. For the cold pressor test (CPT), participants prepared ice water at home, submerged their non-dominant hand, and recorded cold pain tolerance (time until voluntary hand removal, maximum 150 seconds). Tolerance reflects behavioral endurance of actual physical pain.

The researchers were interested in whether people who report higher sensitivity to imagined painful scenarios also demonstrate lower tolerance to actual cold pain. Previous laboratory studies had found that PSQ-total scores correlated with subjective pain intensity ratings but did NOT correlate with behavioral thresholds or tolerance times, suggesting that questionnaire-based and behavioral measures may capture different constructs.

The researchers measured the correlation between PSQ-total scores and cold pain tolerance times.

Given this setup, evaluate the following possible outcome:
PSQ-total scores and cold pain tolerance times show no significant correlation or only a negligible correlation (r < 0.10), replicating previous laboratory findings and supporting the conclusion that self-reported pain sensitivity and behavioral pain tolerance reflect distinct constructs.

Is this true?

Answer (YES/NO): NO